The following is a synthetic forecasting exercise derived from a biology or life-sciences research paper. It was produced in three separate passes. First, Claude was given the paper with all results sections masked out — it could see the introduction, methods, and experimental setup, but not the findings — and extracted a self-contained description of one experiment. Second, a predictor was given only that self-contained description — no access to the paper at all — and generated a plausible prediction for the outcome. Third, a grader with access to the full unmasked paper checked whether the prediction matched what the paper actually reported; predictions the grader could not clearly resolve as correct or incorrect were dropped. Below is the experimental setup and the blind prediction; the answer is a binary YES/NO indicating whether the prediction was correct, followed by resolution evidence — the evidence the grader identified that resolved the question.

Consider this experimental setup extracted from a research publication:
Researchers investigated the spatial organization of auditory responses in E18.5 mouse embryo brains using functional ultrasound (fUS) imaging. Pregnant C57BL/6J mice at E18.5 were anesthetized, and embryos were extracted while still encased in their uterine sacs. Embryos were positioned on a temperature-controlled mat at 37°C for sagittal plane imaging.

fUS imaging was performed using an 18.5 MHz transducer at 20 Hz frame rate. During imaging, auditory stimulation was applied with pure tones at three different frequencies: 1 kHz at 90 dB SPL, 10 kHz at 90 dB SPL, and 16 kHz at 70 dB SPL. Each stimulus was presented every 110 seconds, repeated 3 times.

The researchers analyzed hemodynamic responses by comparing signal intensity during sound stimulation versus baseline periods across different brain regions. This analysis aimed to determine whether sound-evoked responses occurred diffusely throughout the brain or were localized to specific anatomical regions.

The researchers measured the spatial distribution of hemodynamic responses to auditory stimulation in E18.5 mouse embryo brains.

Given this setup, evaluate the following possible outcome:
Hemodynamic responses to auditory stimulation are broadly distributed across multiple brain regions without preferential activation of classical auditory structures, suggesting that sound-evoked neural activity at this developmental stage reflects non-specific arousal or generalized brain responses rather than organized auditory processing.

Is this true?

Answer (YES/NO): NO